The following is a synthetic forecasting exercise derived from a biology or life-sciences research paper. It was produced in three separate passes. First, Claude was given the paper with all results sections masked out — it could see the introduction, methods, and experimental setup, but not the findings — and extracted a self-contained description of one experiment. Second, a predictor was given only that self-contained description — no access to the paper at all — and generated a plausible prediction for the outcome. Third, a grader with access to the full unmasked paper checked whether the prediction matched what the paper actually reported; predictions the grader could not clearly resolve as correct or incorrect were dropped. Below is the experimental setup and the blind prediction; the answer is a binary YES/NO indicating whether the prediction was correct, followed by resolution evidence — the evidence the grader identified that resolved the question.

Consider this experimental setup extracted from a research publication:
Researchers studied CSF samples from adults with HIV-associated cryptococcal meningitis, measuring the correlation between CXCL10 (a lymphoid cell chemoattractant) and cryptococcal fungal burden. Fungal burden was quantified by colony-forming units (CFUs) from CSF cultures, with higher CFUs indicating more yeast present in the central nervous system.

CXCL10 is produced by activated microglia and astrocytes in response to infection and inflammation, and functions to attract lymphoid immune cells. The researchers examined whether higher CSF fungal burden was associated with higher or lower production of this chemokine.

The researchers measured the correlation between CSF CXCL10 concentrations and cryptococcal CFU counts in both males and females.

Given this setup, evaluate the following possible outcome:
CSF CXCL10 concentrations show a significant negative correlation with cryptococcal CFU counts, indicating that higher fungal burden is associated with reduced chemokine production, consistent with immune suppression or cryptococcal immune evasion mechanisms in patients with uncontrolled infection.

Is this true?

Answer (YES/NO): NO